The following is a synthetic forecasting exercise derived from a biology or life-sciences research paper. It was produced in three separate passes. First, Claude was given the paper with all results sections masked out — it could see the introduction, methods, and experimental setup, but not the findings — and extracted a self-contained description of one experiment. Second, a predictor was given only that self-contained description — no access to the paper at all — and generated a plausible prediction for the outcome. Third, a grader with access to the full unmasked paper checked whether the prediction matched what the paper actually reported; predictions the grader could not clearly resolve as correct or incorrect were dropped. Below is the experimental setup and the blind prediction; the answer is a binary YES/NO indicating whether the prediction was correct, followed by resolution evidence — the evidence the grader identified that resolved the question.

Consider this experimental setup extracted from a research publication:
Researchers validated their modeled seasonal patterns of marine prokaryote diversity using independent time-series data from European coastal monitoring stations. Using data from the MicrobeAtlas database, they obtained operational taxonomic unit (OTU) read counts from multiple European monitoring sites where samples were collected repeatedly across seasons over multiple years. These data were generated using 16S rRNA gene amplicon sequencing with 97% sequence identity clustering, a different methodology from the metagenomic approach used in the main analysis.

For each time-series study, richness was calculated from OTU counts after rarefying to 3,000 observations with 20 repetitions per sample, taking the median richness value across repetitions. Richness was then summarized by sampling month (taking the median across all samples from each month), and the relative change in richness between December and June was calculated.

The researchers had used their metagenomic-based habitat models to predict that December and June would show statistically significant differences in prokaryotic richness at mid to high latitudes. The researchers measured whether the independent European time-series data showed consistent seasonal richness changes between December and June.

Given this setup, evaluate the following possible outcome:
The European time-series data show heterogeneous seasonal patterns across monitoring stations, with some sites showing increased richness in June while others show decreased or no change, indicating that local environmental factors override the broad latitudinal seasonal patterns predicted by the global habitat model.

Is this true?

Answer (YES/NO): NO